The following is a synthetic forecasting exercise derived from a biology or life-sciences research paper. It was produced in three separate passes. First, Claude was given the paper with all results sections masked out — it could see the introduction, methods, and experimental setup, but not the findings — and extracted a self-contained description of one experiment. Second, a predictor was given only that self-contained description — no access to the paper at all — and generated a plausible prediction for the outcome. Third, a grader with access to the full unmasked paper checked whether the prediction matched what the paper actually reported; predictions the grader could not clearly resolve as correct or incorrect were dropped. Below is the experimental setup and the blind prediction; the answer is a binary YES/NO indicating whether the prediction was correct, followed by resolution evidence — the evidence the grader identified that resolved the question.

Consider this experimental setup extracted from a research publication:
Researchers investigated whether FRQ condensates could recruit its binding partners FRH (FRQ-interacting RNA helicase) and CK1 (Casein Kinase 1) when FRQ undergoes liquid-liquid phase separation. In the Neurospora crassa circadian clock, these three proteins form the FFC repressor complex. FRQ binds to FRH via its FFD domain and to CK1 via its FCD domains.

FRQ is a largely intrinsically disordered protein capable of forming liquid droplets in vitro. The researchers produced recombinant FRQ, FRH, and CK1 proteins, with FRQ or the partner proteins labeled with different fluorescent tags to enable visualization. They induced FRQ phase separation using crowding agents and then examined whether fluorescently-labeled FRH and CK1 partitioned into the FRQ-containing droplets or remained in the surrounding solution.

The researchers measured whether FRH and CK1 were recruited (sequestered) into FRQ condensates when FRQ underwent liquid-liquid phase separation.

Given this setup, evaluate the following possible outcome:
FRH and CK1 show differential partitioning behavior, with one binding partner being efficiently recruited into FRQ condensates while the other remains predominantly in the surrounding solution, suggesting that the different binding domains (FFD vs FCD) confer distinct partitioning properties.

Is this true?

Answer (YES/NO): NO